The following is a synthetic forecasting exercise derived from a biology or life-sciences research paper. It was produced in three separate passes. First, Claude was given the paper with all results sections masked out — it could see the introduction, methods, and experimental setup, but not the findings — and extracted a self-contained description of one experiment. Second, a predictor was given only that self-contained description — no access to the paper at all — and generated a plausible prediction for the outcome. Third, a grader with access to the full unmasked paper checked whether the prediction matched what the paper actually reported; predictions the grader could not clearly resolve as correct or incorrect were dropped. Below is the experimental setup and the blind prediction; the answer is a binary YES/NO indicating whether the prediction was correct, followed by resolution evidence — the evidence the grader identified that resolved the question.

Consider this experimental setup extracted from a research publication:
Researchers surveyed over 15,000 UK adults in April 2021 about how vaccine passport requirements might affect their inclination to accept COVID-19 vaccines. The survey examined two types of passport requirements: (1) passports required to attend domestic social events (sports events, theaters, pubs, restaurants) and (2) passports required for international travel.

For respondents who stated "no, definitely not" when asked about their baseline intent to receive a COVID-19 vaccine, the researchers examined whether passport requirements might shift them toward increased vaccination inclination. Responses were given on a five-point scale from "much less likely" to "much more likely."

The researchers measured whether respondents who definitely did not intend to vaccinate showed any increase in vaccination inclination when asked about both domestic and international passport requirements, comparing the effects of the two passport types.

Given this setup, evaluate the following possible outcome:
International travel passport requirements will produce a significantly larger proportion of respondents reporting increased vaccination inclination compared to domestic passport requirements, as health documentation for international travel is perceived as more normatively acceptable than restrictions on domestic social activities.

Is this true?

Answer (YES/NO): NO